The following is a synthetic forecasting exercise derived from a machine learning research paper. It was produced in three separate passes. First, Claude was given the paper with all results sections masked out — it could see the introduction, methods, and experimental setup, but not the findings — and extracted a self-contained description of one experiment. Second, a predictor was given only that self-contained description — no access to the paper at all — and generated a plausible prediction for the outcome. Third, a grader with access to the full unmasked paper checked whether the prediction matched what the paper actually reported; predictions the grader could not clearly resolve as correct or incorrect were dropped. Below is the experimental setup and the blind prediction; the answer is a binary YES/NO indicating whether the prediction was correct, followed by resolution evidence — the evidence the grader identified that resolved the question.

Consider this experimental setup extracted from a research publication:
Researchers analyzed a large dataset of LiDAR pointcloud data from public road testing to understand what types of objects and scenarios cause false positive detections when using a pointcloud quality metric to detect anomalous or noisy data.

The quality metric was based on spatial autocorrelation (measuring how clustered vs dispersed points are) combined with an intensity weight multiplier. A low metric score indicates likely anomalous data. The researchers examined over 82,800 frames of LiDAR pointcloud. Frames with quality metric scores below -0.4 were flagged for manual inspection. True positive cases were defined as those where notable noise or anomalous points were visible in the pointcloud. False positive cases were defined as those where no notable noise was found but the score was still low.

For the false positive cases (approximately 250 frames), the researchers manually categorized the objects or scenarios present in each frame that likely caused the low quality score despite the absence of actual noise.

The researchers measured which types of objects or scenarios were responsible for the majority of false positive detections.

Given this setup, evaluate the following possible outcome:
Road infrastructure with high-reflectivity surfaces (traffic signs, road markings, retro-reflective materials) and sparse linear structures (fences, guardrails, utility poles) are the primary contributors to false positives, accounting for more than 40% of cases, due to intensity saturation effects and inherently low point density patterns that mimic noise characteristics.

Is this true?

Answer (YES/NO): NO